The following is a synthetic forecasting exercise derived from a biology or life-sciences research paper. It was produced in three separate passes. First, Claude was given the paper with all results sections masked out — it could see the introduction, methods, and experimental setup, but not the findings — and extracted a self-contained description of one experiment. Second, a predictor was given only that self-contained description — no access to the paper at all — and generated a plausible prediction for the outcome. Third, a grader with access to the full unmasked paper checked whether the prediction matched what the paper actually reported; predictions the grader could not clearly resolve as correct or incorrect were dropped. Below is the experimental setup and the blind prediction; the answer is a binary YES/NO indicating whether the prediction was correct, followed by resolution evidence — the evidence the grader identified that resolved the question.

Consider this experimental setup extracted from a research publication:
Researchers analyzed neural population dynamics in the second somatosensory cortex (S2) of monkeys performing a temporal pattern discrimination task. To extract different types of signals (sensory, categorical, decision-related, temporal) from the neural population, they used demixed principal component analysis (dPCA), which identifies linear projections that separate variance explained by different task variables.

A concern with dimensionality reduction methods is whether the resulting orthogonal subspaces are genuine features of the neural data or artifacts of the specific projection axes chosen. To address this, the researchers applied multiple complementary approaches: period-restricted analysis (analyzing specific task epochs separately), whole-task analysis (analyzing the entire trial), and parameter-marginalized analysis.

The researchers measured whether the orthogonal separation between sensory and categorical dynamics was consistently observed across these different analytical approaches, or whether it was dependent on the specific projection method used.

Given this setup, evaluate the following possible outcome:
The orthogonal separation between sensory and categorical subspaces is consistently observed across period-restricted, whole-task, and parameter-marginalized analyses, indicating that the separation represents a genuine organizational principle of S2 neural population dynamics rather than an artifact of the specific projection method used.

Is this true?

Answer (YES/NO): YES